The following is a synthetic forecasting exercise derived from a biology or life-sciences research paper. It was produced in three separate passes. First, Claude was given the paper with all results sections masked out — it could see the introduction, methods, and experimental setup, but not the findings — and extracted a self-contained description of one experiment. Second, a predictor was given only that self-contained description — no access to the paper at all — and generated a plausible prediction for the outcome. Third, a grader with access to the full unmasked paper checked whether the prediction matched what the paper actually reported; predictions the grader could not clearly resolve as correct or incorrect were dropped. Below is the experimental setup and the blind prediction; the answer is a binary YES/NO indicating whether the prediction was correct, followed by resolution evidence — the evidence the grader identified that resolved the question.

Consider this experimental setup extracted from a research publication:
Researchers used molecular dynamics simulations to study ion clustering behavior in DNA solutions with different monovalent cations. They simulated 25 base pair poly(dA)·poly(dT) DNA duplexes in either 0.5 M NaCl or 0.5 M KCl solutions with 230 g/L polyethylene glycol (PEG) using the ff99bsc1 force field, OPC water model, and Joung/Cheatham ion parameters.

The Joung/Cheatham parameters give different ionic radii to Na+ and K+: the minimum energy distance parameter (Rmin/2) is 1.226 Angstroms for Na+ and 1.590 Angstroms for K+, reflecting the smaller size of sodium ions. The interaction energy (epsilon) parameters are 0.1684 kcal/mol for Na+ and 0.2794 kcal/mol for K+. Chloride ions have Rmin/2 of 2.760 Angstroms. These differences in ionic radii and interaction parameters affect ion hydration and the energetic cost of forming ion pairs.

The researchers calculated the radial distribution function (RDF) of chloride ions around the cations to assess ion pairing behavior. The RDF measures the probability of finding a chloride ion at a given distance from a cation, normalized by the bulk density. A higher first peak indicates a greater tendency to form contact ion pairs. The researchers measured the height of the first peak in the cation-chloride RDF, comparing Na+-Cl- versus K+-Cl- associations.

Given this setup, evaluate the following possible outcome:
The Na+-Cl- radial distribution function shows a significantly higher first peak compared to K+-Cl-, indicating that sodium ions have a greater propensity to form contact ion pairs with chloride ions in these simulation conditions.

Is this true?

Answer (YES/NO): NO